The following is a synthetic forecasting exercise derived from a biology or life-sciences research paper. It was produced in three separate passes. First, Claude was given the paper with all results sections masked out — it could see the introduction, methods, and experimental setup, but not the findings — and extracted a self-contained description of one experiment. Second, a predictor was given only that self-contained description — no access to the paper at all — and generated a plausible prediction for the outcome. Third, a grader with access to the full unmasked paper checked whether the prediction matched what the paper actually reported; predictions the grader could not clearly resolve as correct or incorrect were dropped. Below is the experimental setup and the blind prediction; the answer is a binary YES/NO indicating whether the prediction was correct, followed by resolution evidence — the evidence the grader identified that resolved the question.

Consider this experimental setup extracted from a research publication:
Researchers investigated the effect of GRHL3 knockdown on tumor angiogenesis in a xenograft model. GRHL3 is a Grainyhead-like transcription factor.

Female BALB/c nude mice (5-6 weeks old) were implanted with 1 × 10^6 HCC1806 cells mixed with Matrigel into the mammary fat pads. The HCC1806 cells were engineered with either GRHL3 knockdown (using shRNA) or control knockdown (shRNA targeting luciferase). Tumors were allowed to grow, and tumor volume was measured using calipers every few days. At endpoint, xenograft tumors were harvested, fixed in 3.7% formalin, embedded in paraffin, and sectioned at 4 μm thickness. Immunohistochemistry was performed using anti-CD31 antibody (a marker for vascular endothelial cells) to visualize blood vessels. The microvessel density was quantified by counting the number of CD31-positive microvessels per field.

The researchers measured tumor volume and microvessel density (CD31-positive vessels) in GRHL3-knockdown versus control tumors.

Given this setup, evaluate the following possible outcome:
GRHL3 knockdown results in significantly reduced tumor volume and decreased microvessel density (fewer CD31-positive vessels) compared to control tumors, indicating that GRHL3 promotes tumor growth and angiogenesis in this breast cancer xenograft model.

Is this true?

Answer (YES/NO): YES